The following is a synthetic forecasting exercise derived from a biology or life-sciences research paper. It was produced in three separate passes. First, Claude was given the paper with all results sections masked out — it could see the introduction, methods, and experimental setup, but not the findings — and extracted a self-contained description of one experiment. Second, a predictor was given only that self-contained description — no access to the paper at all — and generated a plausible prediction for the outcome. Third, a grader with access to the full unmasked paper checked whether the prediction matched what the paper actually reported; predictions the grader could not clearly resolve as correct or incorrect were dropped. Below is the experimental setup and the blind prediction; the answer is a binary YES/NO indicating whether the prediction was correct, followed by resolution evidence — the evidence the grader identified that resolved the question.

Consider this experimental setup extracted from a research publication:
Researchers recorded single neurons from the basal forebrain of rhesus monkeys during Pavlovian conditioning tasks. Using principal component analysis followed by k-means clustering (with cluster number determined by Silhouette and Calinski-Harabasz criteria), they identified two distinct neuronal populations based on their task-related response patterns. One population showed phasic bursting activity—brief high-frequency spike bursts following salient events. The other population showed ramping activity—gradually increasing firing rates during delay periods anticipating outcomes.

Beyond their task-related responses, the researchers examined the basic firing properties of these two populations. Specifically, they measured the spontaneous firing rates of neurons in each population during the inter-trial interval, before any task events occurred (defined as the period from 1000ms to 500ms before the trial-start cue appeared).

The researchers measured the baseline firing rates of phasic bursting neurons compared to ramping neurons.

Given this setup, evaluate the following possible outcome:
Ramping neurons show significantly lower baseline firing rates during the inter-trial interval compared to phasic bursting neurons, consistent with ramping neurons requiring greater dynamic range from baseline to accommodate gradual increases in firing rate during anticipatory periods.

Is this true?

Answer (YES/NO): NO